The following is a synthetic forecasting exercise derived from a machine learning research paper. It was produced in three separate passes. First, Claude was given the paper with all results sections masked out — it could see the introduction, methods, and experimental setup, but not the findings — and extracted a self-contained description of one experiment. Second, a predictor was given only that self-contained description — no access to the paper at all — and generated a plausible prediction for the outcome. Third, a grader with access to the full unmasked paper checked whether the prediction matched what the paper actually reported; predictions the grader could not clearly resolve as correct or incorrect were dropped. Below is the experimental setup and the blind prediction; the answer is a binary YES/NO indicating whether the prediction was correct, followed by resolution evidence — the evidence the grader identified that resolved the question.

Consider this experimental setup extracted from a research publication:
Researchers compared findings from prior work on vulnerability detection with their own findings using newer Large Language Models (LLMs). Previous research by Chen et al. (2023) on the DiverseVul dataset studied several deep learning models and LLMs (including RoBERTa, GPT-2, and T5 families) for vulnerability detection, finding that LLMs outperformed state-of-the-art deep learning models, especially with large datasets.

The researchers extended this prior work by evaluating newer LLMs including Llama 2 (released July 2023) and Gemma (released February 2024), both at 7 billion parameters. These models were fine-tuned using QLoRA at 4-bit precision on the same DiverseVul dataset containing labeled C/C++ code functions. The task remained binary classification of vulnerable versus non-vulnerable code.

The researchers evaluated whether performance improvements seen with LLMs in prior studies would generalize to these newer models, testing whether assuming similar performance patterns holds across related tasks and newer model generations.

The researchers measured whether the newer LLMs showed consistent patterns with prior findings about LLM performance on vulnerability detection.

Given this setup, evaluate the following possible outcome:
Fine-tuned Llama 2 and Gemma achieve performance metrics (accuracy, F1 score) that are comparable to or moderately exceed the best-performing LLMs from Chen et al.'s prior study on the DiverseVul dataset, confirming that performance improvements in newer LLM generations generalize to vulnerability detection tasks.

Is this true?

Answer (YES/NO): NO